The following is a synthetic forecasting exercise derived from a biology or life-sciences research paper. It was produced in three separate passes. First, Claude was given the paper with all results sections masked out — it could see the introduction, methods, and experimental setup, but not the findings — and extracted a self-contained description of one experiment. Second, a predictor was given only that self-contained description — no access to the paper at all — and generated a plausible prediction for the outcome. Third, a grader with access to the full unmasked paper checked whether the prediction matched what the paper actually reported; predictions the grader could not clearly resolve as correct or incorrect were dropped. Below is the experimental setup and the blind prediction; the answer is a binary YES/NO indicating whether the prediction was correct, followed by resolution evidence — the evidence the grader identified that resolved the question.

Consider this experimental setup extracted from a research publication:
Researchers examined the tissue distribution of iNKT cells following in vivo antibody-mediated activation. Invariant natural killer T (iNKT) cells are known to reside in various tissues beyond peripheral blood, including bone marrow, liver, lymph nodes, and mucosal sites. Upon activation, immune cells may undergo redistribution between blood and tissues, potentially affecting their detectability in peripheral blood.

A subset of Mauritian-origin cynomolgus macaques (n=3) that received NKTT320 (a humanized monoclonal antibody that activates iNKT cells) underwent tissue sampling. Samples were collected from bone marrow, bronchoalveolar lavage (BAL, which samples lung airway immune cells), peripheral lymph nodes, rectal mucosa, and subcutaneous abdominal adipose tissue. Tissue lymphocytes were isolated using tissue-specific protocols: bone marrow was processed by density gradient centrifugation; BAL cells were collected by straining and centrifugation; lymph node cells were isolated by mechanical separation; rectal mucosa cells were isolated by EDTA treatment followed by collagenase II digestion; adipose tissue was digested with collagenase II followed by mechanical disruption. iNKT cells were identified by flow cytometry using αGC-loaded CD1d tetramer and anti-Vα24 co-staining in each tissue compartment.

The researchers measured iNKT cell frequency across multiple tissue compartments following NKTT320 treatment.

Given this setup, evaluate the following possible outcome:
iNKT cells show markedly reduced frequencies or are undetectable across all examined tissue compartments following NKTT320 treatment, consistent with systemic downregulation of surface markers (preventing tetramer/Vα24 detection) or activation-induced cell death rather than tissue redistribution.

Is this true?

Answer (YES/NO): NO